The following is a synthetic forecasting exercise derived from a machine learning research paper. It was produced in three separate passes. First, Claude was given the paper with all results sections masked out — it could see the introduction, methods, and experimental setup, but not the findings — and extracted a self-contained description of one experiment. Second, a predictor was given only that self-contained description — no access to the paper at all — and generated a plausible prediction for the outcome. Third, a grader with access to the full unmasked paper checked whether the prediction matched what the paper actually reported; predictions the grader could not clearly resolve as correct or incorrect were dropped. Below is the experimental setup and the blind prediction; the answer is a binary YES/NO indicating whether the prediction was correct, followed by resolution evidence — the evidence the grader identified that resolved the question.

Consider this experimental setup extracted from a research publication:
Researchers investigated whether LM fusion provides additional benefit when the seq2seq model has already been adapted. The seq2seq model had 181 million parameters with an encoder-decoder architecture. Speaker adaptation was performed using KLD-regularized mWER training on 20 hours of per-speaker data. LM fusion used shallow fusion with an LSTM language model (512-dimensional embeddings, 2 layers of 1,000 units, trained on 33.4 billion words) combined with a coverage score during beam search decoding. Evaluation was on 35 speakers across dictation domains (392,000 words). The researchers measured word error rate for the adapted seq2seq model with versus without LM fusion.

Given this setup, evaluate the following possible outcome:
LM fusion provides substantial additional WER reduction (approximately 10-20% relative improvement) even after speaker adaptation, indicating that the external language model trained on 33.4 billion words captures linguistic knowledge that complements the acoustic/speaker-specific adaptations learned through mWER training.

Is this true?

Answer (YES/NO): NO